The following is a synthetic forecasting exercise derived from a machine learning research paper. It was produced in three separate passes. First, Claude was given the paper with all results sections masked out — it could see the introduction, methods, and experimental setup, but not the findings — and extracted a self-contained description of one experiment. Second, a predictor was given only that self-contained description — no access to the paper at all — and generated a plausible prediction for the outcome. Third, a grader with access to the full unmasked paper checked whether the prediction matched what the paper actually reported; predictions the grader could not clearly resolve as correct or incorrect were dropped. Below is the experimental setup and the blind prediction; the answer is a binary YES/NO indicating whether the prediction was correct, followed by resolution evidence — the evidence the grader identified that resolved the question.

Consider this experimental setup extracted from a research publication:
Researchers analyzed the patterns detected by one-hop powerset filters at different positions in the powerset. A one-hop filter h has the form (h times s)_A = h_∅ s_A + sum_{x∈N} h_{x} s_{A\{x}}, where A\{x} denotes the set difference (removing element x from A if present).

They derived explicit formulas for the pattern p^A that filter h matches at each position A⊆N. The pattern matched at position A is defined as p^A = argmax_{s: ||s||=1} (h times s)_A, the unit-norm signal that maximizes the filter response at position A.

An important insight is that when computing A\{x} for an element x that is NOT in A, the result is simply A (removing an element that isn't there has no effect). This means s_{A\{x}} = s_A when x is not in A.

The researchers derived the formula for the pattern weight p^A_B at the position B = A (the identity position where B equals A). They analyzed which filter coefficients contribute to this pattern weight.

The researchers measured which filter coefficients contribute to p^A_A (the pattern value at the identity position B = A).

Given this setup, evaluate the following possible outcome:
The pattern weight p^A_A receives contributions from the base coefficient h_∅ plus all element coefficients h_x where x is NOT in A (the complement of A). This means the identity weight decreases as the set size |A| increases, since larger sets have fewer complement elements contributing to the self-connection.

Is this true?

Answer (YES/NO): YES